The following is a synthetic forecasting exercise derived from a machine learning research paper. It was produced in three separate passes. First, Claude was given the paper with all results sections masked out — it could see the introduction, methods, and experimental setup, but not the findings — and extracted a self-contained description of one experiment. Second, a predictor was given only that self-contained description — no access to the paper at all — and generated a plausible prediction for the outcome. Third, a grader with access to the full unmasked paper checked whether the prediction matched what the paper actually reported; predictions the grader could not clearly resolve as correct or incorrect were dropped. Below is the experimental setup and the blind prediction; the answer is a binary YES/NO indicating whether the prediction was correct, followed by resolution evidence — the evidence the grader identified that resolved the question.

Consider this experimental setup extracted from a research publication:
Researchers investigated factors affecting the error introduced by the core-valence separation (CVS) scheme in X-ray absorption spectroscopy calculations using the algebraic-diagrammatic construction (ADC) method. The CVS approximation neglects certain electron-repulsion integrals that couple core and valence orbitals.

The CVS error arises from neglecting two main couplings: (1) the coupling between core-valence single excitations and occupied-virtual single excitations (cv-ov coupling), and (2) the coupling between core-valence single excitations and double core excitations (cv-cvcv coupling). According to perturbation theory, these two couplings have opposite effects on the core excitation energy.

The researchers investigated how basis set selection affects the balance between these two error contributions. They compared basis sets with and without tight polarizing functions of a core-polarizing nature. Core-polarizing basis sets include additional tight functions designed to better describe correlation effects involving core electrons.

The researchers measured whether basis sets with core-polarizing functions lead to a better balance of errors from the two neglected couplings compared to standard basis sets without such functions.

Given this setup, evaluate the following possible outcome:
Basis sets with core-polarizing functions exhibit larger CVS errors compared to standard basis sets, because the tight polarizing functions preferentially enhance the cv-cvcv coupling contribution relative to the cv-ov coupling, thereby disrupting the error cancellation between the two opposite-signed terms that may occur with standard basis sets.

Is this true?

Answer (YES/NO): NO